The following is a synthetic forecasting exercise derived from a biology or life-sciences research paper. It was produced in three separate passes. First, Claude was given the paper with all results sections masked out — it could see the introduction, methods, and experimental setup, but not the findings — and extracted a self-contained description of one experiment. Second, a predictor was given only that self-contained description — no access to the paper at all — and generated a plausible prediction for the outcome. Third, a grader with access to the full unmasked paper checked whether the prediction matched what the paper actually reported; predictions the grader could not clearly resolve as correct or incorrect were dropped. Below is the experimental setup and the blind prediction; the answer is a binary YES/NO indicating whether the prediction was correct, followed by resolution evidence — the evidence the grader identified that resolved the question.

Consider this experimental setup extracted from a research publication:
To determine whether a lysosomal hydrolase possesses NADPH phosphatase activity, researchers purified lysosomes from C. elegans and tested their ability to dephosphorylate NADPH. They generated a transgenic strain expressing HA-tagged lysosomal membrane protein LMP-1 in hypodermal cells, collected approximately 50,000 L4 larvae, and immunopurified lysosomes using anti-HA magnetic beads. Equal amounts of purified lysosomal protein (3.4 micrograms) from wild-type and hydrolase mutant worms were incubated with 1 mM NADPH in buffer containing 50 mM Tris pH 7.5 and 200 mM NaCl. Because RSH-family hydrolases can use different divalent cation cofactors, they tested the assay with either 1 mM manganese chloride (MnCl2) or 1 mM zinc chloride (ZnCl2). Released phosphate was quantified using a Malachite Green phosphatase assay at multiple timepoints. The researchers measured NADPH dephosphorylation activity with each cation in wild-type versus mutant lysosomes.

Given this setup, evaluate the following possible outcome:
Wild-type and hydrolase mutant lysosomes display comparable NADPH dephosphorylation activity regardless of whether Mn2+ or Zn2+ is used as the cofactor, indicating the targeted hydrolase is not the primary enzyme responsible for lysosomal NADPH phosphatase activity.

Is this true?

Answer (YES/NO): NO